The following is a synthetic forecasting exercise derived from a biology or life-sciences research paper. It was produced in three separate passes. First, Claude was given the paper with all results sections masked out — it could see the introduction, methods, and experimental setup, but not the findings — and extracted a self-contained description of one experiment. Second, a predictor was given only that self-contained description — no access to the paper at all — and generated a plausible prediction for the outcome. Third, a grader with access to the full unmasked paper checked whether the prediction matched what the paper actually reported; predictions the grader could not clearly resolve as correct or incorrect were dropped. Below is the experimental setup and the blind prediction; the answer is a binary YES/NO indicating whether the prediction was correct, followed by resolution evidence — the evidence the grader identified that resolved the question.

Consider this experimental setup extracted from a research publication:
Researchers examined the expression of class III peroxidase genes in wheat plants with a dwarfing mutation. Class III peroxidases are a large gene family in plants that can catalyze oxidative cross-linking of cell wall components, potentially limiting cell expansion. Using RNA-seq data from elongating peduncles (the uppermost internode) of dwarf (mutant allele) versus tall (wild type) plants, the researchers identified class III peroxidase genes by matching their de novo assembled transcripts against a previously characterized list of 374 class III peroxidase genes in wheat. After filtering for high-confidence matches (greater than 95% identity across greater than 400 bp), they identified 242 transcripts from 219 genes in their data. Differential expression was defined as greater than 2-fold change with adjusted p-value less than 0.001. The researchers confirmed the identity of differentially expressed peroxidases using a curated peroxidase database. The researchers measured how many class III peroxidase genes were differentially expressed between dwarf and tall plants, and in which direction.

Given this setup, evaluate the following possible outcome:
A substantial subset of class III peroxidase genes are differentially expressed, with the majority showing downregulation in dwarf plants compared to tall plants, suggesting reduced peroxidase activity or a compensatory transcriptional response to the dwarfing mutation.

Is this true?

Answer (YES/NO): NO